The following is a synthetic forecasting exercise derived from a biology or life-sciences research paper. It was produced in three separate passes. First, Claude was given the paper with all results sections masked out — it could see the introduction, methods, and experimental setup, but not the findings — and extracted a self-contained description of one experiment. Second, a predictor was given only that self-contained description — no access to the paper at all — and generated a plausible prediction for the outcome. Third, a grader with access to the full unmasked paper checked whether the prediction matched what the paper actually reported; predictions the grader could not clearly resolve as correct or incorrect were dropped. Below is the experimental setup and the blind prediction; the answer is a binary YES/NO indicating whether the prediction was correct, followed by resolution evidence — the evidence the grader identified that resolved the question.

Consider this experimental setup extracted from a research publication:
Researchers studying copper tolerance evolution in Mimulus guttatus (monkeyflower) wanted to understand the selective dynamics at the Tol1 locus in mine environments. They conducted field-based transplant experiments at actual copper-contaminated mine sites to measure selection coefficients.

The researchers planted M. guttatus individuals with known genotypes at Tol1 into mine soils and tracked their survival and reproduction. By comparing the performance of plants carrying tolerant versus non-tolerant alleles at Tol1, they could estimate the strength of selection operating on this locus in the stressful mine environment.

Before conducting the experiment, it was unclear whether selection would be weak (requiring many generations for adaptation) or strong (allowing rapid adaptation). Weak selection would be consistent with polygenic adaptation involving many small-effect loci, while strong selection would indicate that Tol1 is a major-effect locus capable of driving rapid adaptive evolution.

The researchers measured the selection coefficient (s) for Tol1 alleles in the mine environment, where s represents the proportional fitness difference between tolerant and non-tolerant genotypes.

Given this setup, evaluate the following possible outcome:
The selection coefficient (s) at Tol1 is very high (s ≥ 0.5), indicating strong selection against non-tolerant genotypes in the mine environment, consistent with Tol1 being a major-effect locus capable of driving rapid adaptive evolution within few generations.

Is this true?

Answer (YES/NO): YES